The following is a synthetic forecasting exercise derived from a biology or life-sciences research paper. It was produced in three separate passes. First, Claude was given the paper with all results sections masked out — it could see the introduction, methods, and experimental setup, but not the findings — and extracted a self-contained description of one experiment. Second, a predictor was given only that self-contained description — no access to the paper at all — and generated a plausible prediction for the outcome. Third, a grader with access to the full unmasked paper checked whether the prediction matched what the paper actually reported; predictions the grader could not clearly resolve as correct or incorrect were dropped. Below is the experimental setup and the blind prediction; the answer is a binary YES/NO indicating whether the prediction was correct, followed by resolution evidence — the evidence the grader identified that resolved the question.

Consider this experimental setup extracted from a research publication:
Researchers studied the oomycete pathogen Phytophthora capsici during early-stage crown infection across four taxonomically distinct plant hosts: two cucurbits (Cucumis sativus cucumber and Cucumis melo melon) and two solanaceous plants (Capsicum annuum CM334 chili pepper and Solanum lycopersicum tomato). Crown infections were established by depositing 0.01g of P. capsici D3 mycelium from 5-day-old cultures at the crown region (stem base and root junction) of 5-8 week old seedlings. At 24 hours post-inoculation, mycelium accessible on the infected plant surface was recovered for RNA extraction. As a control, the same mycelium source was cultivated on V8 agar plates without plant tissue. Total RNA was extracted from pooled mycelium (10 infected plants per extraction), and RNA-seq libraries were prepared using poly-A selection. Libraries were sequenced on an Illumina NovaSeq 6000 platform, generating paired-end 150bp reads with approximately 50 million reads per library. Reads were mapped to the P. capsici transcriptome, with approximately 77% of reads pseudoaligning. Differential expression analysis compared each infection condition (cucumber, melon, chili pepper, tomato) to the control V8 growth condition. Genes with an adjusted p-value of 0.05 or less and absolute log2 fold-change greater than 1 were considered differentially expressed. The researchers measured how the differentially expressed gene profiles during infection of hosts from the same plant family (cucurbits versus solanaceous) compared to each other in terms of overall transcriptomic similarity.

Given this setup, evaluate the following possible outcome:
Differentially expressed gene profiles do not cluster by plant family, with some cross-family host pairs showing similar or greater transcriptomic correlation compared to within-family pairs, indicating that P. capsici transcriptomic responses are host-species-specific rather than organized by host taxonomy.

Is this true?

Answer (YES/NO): YES